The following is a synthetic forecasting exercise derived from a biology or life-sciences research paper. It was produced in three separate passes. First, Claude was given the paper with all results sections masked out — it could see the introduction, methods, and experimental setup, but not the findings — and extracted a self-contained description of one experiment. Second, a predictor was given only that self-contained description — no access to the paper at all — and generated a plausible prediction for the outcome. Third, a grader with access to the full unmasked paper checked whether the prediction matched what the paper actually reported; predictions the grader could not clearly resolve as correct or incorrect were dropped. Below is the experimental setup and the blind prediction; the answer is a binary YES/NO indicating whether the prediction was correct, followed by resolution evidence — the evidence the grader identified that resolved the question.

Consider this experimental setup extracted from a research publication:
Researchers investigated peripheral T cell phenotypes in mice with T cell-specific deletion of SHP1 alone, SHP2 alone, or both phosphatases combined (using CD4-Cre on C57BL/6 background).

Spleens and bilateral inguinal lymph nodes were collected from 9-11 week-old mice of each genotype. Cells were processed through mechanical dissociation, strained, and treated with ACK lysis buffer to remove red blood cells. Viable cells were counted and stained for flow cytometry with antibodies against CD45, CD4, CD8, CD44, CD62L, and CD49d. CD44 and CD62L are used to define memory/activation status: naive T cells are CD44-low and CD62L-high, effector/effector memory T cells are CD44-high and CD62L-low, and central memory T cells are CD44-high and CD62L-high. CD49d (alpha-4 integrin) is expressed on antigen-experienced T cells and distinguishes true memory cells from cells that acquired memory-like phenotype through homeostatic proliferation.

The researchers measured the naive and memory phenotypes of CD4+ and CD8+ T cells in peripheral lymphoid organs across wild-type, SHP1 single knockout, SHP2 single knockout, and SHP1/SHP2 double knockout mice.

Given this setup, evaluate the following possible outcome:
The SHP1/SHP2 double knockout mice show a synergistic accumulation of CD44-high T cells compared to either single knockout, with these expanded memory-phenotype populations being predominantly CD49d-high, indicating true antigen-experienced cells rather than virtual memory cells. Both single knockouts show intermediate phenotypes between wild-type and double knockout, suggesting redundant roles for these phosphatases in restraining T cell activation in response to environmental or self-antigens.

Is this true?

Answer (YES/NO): NO